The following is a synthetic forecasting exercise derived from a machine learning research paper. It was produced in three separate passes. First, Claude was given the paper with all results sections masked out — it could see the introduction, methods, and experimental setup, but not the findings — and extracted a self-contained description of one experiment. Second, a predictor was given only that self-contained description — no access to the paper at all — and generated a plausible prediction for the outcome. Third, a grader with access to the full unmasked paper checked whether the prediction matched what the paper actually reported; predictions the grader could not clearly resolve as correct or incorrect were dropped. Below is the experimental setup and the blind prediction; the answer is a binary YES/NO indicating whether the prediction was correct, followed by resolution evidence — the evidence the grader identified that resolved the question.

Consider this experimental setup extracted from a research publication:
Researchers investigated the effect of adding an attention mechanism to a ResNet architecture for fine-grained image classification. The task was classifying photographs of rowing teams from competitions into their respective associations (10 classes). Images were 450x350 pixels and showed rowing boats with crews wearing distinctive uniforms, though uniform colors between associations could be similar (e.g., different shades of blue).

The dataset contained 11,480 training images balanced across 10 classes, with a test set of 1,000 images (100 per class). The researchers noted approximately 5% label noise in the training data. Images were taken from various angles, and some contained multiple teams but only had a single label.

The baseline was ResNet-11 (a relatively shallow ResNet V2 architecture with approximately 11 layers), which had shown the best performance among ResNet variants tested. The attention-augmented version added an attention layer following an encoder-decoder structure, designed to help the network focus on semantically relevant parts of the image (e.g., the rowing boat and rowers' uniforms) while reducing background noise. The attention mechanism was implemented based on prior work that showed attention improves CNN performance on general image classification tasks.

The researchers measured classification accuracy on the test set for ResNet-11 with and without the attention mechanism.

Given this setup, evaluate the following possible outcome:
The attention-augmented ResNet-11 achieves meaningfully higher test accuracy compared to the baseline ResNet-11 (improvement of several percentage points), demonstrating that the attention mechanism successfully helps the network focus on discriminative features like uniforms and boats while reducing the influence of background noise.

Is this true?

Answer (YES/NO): NO